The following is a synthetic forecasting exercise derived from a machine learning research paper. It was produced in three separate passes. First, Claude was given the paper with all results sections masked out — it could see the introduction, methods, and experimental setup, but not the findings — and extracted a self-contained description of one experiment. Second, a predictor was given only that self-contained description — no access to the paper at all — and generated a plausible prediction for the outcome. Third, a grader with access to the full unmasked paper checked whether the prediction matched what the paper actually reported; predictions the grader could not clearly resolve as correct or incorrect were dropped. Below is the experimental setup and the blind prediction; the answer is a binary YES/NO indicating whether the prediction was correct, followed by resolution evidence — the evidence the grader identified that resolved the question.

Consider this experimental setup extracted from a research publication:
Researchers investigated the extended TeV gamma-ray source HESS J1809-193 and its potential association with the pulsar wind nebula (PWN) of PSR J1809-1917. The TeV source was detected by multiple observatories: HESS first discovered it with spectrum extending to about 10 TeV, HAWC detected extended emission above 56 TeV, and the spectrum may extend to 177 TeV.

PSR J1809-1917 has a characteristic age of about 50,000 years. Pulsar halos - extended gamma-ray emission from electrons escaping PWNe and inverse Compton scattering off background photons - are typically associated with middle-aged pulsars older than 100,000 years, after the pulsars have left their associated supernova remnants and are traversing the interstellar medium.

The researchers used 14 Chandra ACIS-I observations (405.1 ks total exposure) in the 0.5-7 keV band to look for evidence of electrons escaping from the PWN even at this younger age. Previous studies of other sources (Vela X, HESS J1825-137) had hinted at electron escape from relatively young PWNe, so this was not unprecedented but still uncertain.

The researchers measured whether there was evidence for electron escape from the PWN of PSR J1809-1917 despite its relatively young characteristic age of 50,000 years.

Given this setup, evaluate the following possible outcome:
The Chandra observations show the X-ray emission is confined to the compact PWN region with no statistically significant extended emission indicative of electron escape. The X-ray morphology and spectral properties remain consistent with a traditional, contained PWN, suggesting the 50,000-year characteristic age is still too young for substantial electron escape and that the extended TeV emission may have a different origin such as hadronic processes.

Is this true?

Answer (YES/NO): NO